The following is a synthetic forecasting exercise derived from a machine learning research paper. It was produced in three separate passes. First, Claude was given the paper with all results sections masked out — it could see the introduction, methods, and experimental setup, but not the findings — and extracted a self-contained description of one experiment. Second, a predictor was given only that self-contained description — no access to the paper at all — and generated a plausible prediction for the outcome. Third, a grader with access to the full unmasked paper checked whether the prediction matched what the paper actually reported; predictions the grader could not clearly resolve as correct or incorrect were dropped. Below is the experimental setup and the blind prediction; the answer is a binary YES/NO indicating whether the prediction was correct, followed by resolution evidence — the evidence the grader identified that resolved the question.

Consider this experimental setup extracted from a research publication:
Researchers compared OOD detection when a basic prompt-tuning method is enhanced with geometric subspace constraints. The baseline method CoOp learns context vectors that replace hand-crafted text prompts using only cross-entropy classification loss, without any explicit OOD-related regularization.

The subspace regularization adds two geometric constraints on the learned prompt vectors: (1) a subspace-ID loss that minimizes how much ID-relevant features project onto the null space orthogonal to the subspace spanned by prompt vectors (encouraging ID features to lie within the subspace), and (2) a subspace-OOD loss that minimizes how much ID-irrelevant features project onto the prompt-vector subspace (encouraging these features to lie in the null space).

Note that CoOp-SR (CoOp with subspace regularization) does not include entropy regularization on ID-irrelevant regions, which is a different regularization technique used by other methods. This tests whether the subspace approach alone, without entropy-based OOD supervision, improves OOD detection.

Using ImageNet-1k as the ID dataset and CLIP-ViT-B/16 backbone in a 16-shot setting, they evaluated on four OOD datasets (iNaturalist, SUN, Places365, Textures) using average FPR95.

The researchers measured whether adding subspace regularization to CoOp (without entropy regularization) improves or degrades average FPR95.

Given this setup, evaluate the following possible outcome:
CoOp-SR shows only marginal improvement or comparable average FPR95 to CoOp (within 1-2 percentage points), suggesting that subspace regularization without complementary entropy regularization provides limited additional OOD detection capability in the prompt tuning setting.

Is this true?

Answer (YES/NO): NO